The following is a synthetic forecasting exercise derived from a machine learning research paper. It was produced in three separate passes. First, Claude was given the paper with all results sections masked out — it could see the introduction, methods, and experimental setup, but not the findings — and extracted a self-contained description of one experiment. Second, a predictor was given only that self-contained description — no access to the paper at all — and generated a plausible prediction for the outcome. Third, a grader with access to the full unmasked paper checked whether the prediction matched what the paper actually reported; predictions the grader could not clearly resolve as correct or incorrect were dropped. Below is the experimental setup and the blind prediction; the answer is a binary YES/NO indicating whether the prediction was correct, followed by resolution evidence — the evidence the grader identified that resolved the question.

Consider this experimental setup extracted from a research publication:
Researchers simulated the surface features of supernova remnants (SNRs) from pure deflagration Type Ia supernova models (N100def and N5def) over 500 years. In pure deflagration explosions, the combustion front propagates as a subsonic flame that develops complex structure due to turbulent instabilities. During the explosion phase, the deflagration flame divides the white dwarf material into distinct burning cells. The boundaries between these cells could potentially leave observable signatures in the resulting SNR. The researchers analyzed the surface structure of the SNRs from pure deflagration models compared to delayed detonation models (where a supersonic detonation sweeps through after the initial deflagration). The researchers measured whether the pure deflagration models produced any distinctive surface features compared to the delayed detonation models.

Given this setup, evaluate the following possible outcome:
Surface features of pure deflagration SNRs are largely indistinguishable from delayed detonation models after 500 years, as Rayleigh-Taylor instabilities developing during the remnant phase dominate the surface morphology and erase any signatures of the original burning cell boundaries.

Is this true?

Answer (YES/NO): NO